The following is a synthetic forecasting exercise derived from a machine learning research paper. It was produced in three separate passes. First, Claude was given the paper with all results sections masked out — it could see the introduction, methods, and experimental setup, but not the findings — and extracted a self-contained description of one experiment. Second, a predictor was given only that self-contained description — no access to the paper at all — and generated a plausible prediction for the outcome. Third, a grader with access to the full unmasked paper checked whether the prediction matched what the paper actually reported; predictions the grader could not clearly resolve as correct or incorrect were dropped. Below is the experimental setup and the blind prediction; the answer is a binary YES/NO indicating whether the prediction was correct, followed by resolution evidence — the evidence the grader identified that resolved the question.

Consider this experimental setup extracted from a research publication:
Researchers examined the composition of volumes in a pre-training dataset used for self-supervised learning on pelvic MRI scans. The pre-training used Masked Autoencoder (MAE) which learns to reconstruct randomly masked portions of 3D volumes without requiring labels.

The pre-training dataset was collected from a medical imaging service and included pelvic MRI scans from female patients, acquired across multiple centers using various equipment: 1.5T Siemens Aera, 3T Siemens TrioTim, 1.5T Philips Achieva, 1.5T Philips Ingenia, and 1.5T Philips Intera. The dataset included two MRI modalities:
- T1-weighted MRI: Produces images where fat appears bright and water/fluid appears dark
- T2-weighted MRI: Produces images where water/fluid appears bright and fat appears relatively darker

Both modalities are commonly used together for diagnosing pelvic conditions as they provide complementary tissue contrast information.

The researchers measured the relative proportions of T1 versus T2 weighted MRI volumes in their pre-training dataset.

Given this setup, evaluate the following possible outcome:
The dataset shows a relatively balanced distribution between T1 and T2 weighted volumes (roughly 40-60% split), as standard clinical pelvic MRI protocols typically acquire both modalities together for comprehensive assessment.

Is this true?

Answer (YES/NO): NO